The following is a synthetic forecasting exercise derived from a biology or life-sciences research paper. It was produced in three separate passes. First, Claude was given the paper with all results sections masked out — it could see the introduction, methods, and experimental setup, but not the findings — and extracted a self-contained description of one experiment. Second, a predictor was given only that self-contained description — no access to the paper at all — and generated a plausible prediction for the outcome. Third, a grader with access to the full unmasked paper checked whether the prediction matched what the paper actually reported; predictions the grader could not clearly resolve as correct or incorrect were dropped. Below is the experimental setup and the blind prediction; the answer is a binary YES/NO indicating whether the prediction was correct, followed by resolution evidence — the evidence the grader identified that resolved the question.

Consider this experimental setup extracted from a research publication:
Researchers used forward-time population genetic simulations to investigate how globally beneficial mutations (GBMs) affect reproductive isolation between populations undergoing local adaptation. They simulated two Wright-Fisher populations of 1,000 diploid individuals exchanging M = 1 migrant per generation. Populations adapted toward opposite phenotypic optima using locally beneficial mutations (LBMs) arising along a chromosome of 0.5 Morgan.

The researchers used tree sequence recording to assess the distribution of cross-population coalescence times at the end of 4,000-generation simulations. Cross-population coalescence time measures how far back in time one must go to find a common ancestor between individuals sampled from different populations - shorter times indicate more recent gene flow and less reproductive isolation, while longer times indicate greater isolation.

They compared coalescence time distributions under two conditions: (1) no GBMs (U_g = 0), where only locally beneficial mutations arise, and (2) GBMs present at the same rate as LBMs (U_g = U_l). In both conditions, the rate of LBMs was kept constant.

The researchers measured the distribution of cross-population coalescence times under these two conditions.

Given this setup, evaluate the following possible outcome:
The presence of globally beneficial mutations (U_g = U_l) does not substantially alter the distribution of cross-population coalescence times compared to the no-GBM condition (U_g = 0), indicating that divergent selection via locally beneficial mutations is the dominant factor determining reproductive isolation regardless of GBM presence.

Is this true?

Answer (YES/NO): NO